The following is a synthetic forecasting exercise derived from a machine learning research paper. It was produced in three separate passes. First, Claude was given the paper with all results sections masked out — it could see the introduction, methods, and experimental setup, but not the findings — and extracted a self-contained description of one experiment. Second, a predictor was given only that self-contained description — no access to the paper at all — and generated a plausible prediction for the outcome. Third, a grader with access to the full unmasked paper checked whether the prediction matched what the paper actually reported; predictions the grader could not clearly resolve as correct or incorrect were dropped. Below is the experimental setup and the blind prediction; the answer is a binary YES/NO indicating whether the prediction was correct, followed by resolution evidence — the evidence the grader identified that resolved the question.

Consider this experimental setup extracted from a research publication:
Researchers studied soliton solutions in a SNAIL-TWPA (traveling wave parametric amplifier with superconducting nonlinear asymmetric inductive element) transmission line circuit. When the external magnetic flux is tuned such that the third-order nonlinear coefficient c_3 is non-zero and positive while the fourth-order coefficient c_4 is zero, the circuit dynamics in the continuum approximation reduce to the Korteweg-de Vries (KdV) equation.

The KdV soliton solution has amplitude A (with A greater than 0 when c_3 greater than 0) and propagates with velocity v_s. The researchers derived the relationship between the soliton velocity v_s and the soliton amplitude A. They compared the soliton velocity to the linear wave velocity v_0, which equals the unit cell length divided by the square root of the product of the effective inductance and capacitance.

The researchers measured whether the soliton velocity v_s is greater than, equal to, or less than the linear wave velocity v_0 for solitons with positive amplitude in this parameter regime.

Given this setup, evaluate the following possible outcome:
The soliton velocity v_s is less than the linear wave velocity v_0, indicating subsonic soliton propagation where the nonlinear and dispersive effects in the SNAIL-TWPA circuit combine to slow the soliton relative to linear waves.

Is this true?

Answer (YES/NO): NO